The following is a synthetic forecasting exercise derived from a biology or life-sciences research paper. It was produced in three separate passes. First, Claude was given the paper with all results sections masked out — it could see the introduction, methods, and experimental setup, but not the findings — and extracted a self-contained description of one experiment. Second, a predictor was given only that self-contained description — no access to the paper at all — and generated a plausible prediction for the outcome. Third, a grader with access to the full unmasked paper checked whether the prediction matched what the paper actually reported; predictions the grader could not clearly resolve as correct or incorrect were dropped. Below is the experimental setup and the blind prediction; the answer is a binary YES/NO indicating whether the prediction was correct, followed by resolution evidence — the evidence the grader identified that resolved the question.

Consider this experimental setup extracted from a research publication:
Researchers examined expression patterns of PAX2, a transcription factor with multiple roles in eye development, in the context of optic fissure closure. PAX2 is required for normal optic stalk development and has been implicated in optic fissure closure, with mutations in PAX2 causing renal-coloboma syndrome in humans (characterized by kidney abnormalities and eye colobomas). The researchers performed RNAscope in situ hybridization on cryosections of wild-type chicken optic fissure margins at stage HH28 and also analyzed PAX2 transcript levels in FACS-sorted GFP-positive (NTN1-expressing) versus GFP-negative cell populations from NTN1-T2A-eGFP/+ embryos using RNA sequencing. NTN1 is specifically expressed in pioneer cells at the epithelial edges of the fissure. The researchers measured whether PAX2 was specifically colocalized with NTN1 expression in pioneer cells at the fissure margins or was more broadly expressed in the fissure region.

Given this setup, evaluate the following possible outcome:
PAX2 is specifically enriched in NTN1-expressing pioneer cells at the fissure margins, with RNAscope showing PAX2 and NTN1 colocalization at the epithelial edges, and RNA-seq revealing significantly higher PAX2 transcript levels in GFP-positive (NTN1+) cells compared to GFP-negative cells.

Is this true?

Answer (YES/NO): YES